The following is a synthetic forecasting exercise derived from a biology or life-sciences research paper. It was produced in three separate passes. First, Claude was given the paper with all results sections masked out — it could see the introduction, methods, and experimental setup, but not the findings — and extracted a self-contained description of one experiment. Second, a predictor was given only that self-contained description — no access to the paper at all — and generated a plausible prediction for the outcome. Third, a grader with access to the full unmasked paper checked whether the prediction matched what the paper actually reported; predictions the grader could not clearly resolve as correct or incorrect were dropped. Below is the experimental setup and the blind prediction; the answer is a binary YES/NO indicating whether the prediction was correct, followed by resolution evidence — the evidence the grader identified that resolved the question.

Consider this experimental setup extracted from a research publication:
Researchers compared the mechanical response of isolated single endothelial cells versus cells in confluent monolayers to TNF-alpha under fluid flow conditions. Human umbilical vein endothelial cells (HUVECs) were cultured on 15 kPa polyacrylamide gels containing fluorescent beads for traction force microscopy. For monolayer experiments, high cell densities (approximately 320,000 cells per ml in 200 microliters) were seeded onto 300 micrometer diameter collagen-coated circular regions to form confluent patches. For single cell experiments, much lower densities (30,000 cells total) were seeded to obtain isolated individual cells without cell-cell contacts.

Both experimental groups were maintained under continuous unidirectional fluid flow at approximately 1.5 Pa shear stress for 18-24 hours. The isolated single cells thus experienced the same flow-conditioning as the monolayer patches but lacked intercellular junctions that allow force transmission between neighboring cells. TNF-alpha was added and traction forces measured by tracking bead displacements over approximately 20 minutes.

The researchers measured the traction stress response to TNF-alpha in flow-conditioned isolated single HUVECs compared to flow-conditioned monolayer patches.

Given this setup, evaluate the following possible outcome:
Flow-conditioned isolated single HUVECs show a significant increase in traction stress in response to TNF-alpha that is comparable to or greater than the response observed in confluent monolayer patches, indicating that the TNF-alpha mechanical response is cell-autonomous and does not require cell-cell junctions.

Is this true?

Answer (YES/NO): YES